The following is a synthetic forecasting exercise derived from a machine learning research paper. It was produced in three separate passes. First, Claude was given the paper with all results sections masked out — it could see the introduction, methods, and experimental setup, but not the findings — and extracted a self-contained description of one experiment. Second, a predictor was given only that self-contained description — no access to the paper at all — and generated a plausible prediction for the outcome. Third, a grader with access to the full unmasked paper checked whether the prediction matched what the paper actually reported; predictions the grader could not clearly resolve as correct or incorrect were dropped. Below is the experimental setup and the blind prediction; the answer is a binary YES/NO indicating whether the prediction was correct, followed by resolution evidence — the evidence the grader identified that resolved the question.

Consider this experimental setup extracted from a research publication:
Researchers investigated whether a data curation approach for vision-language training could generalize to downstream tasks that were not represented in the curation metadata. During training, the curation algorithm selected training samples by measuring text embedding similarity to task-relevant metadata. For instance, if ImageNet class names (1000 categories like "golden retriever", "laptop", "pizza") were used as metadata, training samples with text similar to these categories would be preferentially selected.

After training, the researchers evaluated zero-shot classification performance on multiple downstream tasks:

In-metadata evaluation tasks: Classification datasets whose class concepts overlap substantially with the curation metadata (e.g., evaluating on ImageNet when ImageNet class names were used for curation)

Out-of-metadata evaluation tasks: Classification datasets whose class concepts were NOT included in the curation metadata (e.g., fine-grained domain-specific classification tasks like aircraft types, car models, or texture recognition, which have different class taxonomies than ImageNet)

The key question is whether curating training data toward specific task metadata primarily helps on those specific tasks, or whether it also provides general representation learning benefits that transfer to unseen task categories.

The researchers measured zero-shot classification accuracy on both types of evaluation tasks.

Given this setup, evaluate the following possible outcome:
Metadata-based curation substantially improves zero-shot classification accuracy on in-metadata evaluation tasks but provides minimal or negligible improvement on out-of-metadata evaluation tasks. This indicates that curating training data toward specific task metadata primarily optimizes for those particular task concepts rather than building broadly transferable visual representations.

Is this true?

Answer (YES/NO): NO